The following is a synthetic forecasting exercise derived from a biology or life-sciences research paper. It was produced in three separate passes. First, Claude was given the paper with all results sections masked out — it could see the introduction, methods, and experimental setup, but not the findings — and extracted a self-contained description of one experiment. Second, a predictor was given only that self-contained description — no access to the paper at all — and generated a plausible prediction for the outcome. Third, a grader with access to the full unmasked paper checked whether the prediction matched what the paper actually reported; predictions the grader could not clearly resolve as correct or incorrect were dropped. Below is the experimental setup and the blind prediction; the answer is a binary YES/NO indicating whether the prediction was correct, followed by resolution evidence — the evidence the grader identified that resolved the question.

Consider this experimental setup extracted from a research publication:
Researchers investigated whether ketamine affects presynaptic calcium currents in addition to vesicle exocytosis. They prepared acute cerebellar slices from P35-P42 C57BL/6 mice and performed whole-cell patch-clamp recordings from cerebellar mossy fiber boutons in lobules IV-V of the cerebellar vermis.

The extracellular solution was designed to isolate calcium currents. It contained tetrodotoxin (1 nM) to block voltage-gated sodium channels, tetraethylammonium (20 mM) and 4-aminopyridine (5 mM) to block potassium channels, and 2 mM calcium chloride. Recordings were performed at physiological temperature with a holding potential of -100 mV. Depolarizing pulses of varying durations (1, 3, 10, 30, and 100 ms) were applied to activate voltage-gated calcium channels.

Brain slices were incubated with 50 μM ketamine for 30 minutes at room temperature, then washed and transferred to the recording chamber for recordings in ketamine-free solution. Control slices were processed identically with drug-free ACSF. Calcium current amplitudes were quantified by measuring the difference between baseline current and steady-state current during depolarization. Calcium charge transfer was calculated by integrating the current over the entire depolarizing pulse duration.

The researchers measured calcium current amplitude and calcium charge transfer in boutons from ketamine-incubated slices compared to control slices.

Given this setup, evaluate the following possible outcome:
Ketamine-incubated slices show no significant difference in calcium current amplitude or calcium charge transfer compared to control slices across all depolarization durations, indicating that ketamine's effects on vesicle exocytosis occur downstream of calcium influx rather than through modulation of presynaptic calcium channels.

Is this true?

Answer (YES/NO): NO